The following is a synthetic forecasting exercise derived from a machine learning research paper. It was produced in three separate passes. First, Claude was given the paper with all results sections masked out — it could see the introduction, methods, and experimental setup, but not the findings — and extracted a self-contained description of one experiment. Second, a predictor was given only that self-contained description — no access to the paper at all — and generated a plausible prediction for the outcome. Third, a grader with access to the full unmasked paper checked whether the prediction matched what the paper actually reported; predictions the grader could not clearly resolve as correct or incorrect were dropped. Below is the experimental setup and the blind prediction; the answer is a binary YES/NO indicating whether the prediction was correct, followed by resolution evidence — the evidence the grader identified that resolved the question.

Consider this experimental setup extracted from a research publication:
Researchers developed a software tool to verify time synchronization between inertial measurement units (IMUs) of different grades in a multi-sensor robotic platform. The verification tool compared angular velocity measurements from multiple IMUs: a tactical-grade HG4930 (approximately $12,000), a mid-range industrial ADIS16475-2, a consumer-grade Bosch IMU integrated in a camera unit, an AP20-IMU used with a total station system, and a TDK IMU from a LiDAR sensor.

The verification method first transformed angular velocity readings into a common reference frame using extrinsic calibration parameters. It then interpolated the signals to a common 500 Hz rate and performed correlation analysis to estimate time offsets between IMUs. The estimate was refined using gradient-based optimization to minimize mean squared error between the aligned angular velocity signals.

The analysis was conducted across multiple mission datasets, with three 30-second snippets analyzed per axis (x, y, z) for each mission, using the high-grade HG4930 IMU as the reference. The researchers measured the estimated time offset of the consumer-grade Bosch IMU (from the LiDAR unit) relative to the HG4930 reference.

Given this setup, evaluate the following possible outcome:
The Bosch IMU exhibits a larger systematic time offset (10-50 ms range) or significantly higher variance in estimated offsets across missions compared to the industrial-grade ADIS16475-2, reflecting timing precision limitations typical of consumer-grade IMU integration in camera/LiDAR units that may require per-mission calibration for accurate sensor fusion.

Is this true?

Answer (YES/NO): NO